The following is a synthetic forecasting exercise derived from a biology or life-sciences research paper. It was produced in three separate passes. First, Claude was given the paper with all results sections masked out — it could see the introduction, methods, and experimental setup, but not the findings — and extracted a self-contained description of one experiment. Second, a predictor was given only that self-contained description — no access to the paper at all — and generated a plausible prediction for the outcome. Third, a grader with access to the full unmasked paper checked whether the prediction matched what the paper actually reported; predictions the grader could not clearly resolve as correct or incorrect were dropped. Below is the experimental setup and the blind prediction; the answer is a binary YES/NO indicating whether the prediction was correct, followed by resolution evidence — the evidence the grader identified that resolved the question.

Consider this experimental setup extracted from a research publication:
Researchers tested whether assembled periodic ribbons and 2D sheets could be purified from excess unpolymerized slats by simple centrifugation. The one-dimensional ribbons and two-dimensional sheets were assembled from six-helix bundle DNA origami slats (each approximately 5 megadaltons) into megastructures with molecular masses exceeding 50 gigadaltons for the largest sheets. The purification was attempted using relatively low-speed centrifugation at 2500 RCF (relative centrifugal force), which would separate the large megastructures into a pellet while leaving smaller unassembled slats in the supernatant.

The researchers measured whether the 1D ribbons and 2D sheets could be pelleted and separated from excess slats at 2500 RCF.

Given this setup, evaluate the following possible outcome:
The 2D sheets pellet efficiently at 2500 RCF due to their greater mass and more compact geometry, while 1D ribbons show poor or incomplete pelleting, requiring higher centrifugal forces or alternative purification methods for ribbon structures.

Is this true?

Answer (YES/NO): NO